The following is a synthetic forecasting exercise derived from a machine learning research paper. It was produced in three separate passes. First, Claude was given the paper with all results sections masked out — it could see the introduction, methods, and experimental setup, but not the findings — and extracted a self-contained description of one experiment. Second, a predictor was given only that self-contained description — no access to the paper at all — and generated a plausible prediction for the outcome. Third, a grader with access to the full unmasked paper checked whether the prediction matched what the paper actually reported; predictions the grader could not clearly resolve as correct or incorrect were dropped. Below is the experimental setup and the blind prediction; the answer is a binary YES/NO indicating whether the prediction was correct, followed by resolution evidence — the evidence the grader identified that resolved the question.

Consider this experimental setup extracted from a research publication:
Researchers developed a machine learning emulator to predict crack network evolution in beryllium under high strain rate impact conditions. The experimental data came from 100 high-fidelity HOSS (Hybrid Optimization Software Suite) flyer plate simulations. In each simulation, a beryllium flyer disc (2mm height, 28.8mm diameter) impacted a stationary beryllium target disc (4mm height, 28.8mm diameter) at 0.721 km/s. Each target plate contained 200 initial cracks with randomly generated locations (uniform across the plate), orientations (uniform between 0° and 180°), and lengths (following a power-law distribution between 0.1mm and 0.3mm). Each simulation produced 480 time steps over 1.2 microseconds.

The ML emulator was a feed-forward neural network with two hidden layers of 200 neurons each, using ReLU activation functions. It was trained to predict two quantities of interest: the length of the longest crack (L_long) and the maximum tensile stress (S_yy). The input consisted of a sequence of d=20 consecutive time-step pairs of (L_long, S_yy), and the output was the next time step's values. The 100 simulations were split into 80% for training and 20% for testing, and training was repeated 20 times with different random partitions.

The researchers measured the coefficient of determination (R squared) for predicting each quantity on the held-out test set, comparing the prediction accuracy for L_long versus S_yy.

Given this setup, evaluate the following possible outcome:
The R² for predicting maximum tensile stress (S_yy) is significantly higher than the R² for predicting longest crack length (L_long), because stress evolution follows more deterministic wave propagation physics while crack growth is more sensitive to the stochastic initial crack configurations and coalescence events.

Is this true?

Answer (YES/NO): NO